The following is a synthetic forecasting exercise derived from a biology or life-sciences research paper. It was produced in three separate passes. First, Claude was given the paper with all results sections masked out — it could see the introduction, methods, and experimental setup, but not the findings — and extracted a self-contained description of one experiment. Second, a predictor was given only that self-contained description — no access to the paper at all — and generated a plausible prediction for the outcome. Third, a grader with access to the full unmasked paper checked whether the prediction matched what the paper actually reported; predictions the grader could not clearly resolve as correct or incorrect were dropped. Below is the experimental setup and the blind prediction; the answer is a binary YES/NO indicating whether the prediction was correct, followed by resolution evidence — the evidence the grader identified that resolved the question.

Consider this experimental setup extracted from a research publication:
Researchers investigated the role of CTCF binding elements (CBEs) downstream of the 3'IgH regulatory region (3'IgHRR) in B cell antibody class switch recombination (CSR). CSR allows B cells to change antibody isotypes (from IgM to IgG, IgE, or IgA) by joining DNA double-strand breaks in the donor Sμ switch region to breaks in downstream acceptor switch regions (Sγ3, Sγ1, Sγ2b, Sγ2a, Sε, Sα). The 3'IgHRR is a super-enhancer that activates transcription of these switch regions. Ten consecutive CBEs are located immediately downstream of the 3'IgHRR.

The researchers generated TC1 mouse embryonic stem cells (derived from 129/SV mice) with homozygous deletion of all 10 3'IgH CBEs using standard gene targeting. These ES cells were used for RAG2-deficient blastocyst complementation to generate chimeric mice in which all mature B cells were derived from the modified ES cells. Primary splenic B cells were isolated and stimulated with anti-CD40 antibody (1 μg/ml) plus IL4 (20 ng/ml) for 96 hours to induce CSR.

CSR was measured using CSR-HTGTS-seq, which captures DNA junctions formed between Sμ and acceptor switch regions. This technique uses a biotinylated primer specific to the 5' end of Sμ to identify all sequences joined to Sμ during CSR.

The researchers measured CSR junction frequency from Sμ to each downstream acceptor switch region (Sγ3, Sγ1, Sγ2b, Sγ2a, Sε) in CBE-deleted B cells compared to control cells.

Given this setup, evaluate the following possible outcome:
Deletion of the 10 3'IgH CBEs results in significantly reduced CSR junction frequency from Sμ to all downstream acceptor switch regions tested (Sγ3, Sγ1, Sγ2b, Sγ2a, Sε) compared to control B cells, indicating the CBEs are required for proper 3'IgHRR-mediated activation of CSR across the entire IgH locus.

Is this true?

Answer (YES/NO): NO